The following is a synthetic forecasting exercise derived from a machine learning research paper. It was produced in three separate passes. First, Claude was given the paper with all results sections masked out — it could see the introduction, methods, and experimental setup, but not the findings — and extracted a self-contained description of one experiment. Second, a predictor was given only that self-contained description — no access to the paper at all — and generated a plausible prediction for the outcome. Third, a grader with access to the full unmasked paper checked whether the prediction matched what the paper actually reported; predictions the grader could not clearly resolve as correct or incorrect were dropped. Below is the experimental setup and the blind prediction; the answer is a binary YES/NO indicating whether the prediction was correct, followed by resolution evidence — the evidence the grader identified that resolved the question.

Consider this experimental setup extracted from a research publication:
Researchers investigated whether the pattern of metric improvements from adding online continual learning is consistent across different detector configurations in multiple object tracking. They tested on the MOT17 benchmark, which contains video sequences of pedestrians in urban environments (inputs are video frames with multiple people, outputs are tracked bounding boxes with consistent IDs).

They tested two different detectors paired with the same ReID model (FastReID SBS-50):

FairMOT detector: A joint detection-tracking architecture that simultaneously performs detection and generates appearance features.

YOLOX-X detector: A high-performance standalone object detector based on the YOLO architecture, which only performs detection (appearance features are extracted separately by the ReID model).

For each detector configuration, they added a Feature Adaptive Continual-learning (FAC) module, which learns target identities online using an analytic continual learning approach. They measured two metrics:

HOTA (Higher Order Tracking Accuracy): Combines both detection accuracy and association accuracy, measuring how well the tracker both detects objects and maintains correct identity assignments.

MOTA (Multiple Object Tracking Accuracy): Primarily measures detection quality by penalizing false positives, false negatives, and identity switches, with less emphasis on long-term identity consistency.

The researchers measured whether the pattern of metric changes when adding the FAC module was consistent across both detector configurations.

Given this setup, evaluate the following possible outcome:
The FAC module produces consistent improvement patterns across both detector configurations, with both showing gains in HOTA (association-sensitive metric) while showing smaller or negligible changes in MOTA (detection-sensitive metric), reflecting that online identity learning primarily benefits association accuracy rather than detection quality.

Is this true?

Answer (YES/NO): YES